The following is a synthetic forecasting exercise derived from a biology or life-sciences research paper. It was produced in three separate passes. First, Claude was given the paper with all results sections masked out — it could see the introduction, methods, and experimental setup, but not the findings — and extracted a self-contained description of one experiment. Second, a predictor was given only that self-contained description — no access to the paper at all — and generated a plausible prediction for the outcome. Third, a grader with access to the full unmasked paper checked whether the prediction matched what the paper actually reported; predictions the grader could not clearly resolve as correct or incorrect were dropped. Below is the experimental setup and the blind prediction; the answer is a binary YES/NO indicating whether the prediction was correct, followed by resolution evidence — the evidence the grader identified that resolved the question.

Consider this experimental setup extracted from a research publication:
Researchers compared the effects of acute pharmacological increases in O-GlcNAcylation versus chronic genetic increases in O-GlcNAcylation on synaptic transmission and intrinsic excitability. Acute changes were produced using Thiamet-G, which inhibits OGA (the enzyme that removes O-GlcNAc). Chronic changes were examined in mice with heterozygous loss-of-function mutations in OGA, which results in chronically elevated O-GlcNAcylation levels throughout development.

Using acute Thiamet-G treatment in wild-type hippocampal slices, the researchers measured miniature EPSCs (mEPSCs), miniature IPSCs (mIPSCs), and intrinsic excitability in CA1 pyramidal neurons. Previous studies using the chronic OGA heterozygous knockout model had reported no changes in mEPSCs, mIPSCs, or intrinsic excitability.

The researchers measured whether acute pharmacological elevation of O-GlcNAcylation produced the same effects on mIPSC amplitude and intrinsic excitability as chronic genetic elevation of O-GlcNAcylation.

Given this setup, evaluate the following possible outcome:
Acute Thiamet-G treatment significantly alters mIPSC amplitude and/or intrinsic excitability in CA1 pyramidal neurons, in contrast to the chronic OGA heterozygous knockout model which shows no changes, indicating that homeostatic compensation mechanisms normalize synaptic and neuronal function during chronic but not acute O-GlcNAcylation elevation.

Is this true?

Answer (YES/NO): YES